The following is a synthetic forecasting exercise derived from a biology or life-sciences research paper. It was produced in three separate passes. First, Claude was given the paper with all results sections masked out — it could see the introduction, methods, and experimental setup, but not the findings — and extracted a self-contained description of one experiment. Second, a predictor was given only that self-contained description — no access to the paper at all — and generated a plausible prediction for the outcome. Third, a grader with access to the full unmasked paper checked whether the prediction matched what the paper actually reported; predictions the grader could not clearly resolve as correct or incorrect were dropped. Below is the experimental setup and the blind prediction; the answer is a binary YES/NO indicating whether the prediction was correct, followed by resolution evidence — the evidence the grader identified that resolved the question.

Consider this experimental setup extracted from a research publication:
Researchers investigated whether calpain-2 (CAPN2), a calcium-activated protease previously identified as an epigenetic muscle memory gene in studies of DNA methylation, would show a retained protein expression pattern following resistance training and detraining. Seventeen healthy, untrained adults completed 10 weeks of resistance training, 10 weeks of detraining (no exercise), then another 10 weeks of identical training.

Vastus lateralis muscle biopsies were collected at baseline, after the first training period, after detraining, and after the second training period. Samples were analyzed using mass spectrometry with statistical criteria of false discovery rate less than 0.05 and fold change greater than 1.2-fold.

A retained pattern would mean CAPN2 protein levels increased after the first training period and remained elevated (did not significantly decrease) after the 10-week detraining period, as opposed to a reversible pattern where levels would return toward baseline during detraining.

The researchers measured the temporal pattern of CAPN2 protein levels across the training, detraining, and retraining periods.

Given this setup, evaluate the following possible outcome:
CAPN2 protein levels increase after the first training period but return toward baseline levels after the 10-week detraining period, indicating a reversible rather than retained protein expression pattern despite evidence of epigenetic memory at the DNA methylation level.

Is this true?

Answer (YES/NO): NO